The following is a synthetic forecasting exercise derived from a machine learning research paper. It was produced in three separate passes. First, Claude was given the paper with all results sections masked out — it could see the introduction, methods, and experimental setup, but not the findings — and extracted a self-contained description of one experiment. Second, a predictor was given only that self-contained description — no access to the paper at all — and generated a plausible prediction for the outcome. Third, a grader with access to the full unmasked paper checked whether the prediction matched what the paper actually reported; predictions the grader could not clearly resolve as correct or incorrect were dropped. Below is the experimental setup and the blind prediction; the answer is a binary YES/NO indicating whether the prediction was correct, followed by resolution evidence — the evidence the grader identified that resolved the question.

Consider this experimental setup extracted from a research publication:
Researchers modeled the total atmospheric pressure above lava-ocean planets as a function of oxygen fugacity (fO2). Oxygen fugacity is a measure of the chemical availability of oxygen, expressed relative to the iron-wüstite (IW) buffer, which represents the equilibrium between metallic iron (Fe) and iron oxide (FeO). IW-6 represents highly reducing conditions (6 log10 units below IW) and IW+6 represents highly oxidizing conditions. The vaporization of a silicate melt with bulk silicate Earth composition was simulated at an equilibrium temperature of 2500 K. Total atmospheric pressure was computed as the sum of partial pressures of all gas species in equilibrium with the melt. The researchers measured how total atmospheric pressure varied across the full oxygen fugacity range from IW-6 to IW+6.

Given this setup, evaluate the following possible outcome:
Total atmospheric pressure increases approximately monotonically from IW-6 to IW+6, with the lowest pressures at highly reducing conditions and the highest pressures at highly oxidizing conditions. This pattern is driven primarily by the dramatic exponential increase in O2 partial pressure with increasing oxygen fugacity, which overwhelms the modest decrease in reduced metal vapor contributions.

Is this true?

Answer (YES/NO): NO